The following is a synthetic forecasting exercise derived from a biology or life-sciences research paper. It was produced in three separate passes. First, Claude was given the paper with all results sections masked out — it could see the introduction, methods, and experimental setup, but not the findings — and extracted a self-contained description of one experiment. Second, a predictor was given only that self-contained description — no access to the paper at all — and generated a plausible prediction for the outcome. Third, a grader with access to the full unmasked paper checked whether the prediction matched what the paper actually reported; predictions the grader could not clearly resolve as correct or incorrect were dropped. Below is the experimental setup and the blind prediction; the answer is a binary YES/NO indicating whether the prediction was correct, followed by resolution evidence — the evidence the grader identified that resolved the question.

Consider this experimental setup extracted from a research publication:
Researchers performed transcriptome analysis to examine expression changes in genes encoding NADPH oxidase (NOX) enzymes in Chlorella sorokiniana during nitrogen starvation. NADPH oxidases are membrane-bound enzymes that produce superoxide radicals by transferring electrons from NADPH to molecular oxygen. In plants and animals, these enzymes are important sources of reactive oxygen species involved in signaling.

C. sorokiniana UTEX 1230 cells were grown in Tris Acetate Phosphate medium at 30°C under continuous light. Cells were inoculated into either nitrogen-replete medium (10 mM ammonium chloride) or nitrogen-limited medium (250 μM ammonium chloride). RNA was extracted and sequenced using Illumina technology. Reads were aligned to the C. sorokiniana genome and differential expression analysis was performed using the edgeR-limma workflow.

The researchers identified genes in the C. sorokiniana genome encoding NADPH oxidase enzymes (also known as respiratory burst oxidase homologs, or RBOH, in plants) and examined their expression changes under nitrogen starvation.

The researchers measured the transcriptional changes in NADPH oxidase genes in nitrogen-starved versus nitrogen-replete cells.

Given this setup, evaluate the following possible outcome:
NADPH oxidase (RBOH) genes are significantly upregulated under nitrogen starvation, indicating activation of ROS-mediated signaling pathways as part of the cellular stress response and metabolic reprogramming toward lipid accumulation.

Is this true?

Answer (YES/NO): YES